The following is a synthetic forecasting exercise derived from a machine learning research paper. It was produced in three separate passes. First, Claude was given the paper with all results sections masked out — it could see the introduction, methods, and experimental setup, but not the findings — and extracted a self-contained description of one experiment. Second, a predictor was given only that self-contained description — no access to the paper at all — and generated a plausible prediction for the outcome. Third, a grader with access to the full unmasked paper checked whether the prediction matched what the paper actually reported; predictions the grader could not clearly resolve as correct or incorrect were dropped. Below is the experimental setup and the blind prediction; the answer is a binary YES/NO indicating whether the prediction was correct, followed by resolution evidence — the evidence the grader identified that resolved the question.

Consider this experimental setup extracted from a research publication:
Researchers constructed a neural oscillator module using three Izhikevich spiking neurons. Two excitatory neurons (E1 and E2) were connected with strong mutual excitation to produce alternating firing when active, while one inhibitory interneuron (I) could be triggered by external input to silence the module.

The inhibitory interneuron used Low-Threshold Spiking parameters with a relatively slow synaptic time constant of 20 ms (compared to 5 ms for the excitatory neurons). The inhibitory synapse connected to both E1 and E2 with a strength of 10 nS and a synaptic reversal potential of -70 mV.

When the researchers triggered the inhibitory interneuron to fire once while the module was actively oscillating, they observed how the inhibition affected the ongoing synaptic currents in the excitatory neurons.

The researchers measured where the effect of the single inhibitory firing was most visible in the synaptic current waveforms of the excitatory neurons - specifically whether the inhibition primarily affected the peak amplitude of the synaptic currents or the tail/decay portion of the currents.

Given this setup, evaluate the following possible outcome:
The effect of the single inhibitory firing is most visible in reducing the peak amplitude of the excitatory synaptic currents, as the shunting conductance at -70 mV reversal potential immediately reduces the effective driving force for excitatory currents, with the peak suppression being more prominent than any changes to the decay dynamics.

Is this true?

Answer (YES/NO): NO